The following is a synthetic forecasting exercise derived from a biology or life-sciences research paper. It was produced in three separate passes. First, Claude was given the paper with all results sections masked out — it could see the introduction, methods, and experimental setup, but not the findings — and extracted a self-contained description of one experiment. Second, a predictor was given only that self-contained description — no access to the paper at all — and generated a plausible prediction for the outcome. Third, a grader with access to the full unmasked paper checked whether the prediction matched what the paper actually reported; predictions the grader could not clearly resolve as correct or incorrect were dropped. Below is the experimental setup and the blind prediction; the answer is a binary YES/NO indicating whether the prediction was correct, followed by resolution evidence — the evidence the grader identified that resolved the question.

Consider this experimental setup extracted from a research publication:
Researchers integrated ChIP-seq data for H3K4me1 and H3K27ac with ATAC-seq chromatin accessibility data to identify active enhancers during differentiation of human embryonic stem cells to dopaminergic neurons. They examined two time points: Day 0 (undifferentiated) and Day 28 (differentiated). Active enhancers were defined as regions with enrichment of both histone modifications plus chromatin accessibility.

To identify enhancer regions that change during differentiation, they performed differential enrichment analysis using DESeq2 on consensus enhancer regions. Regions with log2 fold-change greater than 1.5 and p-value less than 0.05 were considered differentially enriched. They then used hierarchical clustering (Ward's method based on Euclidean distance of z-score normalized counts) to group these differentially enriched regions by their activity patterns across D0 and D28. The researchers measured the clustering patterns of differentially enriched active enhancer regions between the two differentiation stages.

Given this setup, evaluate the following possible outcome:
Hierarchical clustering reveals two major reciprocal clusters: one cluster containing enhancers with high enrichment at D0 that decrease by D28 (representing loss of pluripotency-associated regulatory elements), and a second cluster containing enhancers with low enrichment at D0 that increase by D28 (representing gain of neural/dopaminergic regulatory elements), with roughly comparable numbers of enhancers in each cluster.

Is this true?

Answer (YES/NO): NO